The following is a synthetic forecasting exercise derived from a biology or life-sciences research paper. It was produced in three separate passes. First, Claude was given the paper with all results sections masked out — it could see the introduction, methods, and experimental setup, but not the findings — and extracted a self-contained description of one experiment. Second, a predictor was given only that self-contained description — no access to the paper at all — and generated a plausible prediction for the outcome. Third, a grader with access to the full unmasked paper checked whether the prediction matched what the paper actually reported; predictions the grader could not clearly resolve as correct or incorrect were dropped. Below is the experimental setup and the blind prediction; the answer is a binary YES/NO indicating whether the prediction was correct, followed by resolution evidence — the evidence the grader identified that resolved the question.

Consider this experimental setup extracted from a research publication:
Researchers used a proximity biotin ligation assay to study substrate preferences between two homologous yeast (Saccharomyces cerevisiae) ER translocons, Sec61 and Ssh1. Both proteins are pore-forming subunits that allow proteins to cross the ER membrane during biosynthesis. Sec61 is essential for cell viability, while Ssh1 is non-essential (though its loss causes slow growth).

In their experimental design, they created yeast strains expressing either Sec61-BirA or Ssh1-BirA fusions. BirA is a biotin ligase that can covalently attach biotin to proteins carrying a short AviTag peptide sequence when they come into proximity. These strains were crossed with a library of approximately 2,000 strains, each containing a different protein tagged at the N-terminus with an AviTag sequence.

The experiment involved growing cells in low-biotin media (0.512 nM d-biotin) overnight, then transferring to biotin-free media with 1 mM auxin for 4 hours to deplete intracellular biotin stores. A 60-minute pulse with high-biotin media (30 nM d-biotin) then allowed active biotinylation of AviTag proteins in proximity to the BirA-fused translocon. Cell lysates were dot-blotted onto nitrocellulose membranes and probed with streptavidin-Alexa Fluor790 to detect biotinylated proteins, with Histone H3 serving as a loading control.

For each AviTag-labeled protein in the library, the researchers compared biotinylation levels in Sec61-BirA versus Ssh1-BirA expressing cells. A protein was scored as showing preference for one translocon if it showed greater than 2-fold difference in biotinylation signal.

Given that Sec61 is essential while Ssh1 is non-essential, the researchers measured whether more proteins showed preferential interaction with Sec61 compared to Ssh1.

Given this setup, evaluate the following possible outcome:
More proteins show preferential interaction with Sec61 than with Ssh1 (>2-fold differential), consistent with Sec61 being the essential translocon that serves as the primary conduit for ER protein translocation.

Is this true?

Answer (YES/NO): YES